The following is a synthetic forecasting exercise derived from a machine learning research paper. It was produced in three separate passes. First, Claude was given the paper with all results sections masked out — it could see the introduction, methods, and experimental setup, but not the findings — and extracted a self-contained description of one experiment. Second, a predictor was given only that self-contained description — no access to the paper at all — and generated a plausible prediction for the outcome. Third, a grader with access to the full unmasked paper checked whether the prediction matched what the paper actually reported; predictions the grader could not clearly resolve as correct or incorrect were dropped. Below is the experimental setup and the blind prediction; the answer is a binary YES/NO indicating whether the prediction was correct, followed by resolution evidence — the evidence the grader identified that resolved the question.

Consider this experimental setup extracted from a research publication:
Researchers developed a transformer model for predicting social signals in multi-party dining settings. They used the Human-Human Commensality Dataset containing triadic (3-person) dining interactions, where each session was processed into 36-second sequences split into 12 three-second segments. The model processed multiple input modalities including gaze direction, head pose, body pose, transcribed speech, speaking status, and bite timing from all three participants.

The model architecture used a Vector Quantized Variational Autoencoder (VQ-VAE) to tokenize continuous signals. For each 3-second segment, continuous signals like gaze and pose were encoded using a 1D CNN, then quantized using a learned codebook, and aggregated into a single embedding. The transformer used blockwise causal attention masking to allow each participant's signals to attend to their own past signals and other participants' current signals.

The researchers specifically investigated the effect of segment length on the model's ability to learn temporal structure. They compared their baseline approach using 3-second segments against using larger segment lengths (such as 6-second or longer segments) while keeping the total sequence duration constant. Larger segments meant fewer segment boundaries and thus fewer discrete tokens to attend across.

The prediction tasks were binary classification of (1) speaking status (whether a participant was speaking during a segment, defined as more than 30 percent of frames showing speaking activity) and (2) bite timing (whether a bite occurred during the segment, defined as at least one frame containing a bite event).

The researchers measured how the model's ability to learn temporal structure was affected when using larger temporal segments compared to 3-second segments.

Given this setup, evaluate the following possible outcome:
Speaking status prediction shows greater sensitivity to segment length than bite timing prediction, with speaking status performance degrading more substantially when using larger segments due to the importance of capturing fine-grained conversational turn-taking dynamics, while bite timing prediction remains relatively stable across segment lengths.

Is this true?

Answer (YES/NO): NO